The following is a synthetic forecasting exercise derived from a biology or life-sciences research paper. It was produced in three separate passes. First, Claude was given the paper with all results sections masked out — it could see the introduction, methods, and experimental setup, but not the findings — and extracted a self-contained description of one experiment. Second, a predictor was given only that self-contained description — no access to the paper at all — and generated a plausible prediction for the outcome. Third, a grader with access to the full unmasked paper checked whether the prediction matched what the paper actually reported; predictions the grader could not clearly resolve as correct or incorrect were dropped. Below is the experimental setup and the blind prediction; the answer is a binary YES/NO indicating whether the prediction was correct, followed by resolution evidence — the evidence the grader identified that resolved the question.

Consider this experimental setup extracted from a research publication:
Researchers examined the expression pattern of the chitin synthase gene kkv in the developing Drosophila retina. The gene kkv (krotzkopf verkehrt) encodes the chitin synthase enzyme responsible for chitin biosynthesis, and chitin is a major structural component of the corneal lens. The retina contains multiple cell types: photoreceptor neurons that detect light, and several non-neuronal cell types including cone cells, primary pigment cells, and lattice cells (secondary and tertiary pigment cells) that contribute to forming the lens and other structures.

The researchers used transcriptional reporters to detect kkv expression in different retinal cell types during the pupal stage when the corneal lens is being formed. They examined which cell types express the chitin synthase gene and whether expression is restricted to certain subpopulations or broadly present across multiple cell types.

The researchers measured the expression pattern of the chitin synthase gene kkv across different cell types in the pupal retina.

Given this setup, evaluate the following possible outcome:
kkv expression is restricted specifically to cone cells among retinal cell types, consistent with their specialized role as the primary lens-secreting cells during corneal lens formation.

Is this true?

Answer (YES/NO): NO